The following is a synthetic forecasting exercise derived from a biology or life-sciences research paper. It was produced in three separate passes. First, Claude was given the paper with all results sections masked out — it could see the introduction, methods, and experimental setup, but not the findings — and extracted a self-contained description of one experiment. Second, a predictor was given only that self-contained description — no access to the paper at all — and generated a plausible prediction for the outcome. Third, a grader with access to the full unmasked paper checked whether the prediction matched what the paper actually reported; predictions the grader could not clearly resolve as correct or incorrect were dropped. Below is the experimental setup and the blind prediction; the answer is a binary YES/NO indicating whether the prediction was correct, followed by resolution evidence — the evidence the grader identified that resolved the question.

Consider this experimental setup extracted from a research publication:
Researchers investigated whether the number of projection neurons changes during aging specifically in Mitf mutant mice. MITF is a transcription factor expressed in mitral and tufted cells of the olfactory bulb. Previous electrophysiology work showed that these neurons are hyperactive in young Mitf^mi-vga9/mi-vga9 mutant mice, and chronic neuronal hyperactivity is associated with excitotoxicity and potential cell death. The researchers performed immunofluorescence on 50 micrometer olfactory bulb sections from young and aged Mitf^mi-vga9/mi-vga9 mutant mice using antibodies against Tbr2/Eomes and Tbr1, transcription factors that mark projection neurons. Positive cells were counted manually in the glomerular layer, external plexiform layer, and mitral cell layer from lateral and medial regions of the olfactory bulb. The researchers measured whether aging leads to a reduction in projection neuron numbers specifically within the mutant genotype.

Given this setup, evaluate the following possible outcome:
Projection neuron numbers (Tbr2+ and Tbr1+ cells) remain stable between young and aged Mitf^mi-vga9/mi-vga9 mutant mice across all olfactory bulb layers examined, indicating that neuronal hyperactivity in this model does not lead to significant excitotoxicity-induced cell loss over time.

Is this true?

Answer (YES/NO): NO